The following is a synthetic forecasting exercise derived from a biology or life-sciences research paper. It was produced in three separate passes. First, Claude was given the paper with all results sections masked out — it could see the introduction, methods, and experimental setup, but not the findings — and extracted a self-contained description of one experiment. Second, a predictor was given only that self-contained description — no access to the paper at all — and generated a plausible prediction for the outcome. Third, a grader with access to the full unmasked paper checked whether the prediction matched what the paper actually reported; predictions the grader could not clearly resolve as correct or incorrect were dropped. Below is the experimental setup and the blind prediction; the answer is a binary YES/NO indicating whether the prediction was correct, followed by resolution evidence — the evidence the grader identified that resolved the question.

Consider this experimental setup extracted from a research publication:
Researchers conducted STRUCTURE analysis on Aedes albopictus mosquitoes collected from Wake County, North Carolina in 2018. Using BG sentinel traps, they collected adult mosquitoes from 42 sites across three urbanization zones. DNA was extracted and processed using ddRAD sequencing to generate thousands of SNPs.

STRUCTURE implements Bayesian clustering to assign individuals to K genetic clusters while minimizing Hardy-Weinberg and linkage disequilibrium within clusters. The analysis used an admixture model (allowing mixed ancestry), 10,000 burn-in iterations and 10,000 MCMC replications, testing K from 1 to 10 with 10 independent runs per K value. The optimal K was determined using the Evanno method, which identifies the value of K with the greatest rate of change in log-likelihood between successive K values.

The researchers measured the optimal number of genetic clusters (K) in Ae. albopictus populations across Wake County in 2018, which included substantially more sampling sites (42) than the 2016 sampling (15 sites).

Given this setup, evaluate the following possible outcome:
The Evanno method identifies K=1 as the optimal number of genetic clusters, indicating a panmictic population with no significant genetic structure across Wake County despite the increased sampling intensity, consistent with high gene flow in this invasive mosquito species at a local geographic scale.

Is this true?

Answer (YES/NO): NO